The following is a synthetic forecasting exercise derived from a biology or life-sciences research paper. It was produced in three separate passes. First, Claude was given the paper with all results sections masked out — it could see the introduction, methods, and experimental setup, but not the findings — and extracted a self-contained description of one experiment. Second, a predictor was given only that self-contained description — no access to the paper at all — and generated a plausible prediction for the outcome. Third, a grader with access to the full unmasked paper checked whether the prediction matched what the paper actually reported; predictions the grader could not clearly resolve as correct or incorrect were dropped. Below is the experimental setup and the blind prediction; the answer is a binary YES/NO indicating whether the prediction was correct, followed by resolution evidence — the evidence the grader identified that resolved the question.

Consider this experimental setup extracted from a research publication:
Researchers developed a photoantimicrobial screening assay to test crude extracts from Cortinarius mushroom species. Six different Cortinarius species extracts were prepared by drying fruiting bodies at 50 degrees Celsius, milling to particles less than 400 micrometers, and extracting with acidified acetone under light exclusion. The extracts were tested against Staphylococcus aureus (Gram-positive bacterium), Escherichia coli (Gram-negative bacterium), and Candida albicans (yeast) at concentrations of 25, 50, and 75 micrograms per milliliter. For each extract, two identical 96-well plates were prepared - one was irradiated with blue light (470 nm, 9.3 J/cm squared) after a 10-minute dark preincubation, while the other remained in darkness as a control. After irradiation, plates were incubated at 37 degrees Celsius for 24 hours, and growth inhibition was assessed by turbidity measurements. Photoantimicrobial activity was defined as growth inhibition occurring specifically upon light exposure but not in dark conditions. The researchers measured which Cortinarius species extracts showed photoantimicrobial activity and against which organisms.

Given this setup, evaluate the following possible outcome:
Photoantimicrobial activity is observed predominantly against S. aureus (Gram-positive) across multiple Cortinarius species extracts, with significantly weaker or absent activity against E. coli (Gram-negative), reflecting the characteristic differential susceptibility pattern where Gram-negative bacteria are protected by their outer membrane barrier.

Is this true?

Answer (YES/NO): YES